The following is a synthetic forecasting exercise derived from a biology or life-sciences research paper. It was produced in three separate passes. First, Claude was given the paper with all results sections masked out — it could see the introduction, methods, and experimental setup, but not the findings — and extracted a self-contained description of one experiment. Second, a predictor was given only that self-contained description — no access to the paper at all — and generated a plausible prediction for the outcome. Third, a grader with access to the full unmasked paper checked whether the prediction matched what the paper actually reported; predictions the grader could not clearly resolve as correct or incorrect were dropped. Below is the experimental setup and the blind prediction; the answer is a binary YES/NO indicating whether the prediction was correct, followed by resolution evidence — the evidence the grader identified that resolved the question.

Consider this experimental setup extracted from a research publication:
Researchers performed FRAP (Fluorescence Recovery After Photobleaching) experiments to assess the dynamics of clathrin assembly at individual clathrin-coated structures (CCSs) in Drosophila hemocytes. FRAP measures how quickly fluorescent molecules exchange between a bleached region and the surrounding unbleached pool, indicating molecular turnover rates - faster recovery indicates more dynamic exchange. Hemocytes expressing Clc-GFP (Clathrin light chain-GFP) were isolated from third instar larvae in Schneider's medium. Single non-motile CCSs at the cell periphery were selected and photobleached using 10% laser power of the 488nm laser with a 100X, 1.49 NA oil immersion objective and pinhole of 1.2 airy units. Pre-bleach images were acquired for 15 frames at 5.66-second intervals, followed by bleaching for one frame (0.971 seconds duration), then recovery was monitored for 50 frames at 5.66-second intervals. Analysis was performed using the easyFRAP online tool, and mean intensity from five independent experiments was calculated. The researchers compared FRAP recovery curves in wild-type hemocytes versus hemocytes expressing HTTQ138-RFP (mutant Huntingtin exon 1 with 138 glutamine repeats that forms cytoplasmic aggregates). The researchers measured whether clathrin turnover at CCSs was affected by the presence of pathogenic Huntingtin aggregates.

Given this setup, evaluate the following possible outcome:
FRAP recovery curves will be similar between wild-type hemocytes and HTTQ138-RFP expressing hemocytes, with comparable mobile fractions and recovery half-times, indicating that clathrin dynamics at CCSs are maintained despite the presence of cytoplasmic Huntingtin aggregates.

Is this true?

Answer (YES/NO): NO